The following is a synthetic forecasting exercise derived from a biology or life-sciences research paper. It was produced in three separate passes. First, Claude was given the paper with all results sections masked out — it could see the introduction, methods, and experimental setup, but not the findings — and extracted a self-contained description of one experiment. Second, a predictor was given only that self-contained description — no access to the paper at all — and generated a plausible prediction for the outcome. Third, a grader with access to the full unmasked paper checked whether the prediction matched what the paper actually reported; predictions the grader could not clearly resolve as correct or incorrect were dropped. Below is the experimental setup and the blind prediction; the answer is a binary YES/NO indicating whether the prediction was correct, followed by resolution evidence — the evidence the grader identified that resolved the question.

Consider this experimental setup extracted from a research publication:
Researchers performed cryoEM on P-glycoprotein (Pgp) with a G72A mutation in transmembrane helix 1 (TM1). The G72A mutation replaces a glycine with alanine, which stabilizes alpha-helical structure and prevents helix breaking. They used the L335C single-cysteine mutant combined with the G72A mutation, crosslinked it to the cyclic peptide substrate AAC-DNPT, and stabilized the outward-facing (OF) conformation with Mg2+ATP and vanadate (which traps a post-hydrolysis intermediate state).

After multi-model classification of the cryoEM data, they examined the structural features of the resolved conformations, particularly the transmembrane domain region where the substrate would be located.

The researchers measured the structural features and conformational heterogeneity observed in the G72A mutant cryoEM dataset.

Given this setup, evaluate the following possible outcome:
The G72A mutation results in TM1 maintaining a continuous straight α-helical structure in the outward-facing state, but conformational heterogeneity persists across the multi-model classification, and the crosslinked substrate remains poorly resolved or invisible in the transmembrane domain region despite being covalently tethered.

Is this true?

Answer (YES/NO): NO